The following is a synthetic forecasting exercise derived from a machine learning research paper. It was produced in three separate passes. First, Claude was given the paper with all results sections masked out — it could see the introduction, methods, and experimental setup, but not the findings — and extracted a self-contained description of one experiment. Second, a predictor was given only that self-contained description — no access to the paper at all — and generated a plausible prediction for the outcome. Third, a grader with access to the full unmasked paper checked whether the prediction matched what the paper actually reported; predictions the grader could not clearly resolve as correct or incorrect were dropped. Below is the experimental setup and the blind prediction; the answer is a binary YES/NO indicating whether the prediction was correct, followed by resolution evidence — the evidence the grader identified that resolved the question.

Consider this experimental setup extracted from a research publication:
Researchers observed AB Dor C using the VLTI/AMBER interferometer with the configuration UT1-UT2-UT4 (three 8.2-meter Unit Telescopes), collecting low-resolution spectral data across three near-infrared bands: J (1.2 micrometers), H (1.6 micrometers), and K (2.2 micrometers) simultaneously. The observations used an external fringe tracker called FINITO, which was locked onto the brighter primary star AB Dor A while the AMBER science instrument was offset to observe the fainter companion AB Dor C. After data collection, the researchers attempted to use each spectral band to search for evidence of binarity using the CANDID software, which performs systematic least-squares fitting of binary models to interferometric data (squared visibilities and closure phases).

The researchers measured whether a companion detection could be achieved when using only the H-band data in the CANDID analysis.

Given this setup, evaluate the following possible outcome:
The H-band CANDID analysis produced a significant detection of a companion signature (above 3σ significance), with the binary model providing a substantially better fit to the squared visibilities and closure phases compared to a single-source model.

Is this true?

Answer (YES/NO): NO